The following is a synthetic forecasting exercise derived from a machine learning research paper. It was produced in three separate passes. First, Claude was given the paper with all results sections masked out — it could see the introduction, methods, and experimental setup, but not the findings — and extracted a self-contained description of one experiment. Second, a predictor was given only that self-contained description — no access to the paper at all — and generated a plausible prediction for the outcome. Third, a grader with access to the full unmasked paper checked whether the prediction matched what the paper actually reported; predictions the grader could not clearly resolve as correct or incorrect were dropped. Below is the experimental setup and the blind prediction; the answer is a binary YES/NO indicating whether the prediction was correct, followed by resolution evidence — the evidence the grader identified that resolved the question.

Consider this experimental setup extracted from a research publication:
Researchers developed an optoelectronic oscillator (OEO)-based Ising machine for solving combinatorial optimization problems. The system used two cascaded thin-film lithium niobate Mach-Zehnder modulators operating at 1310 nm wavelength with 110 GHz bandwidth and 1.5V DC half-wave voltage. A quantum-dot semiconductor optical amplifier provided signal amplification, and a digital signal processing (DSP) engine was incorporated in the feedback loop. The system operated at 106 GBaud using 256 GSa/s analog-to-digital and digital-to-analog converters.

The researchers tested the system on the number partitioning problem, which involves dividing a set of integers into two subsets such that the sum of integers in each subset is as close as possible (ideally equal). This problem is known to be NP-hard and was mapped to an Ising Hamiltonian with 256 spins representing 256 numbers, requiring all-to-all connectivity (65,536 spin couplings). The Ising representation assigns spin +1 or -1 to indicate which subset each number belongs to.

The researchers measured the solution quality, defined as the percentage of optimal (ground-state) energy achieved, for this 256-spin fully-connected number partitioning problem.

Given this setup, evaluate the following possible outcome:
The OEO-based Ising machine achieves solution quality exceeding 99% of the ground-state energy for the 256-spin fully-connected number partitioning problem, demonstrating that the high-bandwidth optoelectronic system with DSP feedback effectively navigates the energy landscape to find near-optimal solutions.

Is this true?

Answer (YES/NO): YES